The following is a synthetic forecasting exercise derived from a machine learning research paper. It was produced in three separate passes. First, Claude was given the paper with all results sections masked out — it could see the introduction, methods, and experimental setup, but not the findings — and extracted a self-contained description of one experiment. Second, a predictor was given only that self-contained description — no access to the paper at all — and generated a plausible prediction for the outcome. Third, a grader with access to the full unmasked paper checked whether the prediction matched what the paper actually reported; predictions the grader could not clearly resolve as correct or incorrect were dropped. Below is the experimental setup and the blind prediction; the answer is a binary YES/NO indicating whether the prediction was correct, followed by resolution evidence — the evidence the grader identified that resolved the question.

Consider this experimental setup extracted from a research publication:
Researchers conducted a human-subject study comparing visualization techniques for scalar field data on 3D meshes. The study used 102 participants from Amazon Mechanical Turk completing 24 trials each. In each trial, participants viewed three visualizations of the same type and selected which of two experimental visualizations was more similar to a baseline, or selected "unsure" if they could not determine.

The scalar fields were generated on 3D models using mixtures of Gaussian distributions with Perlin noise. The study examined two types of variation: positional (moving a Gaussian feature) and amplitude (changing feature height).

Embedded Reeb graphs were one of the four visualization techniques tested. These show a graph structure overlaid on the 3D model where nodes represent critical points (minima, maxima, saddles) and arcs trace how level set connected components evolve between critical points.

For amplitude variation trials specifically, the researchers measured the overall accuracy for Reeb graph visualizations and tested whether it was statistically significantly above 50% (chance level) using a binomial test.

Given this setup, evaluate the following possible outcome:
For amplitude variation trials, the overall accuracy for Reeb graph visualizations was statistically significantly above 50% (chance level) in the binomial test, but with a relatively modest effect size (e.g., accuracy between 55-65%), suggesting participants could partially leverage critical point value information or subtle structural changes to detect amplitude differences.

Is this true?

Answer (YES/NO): NO